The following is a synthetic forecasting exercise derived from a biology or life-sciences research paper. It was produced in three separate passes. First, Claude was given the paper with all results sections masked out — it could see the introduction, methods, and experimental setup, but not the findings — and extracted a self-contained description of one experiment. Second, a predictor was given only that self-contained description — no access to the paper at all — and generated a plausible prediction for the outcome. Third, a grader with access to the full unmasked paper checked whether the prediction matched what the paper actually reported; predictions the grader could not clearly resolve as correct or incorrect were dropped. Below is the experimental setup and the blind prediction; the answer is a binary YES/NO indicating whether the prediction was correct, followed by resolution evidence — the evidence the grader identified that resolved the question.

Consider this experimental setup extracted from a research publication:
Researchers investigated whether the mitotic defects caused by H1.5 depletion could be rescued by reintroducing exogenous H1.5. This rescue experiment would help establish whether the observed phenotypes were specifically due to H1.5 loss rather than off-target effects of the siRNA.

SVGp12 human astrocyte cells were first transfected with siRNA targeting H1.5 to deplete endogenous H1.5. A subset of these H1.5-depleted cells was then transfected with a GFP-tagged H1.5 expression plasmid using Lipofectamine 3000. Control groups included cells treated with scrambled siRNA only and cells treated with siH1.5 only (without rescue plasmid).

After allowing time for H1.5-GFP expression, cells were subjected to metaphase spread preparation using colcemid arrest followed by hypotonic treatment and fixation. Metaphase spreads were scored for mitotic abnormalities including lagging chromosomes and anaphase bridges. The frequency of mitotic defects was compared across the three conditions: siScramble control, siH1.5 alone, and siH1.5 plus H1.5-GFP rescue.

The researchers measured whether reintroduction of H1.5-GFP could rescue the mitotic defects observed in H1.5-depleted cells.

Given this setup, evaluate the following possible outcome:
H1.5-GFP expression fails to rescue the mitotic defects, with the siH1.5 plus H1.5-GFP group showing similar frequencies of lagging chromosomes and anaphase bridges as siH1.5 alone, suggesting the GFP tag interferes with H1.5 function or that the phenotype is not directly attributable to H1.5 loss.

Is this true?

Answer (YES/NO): NO